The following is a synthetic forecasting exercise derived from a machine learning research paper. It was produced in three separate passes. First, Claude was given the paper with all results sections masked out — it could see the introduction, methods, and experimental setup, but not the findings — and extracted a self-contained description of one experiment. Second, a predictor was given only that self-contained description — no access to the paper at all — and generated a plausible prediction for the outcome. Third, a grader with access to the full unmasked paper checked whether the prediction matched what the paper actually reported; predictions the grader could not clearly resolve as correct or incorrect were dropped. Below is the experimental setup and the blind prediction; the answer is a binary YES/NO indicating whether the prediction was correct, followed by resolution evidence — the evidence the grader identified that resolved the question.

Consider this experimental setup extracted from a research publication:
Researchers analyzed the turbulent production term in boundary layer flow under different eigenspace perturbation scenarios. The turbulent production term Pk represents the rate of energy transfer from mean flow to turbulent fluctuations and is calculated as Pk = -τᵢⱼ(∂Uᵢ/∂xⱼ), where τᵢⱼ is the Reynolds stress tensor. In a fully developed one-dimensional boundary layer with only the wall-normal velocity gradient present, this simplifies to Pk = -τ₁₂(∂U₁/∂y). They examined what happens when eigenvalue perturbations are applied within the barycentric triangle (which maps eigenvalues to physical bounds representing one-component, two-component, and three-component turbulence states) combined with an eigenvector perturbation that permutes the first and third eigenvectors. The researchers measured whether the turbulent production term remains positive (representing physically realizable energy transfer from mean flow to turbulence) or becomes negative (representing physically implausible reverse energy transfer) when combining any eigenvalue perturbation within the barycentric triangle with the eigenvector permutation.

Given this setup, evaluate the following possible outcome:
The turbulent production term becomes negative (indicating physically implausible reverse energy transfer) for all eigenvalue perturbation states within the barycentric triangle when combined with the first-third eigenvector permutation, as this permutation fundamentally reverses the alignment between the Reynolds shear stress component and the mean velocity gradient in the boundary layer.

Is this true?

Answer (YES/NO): NO